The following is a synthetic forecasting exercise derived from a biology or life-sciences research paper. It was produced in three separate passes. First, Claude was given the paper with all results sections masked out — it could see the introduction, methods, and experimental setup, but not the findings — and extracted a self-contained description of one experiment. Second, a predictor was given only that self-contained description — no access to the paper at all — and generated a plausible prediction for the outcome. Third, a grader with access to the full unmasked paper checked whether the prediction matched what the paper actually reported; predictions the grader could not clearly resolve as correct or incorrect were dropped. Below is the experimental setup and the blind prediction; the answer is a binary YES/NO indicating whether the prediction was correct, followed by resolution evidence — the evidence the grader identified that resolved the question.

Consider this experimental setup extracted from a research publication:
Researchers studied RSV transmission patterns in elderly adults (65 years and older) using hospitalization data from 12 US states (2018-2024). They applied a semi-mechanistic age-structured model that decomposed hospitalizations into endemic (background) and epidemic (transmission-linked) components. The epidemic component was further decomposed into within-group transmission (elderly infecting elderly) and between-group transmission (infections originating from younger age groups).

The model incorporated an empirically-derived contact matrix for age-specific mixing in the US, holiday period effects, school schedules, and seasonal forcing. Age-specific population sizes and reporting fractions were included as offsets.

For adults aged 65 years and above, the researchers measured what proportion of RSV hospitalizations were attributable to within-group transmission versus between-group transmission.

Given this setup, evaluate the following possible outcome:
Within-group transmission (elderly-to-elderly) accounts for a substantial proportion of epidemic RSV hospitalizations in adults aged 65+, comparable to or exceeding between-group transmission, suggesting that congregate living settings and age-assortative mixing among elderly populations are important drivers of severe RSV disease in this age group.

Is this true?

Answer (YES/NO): YES